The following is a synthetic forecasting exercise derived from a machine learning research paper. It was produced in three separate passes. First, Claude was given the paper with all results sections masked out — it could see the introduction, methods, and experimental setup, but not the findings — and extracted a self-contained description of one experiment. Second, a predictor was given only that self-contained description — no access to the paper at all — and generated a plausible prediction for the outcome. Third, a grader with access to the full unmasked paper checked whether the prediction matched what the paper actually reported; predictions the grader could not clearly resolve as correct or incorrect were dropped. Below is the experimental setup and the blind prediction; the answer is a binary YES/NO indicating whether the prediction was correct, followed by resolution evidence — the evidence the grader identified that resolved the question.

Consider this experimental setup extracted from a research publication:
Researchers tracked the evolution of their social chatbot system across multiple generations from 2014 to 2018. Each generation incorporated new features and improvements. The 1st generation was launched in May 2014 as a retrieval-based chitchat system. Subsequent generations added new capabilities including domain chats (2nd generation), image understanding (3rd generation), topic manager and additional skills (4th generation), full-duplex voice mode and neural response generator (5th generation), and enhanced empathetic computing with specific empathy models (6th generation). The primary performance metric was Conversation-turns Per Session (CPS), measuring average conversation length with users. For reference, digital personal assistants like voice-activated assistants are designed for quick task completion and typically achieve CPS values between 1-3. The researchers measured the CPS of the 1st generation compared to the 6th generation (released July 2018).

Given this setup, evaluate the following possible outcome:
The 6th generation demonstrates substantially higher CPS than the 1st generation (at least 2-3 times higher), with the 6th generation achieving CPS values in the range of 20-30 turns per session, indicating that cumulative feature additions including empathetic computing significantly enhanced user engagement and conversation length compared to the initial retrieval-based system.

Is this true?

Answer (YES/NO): YES